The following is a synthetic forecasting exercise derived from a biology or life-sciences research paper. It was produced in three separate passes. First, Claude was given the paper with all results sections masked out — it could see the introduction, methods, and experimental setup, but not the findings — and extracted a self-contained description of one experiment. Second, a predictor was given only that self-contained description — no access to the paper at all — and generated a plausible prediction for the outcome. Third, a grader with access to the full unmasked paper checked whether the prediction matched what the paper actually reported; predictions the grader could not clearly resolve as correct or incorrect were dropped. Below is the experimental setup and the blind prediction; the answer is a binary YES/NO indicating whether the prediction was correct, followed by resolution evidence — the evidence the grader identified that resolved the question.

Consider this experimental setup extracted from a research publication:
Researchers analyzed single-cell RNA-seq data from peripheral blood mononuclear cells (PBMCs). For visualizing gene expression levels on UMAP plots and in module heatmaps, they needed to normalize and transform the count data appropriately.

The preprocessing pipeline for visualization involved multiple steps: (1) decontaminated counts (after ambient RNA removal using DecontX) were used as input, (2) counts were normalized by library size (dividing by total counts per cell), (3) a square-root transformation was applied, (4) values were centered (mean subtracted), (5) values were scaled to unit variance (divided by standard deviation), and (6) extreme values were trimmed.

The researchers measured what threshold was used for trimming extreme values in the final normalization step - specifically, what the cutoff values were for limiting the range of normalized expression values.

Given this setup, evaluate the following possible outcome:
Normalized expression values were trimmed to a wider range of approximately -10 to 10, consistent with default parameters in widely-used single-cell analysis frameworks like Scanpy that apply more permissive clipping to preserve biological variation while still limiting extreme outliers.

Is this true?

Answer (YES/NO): NO